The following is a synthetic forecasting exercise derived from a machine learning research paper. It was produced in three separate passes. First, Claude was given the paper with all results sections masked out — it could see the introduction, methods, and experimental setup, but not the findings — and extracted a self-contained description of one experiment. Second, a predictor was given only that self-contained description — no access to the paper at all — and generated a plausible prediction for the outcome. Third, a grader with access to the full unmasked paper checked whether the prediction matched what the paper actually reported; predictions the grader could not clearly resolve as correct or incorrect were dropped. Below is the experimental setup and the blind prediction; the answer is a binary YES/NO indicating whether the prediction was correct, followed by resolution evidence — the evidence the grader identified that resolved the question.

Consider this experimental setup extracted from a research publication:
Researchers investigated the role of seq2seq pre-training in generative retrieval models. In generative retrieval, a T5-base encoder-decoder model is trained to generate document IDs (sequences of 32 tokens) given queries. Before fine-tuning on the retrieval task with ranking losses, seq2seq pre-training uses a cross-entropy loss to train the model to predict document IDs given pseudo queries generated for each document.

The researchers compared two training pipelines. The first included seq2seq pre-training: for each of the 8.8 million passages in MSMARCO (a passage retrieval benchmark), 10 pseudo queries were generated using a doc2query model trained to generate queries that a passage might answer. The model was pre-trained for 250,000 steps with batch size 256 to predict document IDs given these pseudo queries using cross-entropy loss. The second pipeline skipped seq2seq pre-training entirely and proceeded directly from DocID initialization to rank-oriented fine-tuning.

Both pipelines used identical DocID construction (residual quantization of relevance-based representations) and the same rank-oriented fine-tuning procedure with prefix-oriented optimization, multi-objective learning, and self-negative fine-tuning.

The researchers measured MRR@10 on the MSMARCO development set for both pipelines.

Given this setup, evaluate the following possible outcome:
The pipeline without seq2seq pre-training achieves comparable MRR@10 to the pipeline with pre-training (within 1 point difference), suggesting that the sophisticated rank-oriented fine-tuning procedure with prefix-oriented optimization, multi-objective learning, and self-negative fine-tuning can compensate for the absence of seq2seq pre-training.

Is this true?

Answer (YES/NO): NO